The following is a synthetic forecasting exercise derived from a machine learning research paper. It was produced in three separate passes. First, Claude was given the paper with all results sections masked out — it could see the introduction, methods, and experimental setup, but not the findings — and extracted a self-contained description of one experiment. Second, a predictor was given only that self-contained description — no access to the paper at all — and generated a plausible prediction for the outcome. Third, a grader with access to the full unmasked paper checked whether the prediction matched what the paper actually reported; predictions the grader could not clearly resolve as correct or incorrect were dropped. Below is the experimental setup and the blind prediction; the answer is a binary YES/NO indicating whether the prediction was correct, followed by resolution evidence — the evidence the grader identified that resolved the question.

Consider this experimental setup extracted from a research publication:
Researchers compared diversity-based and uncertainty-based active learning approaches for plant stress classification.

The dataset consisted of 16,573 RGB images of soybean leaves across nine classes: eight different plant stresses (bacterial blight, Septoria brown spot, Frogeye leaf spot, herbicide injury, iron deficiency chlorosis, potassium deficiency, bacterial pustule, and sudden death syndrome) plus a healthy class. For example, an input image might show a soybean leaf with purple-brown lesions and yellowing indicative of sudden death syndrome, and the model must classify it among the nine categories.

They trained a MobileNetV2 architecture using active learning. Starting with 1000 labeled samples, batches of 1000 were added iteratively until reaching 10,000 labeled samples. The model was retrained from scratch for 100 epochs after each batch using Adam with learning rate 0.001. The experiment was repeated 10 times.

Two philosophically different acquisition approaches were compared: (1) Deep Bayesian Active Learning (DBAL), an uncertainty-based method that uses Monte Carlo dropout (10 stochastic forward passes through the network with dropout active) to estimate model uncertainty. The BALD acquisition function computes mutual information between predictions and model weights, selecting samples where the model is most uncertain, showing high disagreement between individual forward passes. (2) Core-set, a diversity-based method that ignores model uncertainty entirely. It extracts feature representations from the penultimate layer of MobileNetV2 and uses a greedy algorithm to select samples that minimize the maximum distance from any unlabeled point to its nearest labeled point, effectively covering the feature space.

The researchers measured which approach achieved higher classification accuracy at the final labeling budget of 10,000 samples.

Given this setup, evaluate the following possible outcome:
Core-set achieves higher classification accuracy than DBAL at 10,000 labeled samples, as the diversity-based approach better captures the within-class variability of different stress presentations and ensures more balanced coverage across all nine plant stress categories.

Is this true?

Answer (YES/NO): NO